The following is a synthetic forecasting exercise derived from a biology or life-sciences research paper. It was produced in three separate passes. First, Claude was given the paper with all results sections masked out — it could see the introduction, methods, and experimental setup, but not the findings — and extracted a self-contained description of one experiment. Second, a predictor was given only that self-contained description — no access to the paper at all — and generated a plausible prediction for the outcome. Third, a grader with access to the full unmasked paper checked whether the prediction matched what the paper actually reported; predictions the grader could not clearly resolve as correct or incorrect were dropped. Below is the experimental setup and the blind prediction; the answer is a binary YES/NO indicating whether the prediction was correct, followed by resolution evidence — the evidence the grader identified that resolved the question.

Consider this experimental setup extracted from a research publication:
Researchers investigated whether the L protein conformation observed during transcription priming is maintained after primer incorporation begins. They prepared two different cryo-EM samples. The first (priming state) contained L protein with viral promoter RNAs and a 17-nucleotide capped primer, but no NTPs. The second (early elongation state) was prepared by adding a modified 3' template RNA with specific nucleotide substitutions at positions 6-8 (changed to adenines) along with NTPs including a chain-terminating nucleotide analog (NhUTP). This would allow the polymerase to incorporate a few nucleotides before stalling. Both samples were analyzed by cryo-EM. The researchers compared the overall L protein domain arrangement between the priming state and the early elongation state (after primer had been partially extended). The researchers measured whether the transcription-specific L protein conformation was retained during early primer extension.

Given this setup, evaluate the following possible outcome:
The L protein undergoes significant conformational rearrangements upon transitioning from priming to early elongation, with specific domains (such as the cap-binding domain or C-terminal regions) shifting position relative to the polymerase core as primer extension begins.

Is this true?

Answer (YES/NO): NO